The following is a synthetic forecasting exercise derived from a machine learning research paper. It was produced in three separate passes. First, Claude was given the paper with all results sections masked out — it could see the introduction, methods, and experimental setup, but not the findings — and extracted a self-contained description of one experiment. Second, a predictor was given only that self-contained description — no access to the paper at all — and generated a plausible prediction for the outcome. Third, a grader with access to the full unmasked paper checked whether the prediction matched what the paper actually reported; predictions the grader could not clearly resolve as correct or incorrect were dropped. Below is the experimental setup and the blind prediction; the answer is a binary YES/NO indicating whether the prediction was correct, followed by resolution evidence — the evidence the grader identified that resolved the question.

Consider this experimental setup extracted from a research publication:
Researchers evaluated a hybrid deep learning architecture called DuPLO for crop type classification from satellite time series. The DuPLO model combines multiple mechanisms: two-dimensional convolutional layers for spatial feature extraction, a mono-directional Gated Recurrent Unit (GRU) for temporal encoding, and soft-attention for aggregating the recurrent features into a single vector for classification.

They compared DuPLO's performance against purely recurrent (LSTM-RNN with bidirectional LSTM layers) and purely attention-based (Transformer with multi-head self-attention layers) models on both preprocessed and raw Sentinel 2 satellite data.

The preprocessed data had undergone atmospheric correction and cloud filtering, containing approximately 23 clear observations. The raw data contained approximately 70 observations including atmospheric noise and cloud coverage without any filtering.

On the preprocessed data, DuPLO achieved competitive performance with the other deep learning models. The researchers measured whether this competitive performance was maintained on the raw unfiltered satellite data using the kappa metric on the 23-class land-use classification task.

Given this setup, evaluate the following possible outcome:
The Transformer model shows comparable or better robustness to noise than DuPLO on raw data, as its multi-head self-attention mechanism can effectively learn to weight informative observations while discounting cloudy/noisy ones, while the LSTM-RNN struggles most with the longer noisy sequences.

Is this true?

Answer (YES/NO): NO